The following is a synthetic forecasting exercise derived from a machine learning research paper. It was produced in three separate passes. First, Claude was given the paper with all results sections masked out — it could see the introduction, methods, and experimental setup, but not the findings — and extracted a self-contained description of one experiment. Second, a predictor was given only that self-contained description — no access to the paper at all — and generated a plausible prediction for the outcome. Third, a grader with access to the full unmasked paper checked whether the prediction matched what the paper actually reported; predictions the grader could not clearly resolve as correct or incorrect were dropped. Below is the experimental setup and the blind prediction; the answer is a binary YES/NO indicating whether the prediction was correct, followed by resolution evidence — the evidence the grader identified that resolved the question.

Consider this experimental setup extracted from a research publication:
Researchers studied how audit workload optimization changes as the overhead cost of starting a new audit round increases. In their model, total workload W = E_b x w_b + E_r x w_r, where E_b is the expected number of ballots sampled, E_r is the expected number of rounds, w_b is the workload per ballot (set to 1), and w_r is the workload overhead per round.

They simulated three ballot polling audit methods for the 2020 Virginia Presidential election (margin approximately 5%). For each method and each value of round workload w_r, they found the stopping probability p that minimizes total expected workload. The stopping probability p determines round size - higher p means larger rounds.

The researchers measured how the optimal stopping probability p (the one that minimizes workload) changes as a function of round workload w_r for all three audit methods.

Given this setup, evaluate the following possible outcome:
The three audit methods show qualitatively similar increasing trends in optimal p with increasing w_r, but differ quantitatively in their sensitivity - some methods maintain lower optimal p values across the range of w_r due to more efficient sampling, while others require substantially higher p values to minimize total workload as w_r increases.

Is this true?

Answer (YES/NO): NO